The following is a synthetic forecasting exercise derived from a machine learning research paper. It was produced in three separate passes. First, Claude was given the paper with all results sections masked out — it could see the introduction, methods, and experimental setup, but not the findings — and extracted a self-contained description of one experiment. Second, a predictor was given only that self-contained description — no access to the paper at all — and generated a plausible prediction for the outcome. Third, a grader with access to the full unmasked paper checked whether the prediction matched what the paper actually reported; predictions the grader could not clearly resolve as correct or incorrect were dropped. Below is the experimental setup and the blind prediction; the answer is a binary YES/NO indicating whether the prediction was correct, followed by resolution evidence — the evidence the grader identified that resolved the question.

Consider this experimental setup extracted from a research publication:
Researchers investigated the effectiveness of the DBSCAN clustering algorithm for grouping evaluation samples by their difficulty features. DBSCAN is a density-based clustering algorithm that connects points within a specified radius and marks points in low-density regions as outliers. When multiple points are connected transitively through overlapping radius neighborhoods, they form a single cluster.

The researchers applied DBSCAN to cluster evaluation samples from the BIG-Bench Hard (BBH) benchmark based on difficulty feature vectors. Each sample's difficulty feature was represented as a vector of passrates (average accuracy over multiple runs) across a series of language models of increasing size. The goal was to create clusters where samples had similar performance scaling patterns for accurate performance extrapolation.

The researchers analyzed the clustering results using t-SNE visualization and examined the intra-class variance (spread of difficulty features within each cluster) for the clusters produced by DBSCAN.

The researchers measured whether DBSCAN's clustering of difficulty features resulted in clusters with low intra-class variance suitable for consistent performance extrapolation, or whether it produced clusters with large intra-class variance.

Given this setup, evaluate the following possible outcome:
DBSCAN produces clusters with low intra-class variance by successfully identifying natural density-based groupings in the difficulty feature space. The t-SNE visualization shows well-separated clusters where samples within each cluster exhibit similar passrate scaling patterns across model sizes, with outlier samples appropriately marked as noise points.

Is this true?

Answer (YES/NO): NO